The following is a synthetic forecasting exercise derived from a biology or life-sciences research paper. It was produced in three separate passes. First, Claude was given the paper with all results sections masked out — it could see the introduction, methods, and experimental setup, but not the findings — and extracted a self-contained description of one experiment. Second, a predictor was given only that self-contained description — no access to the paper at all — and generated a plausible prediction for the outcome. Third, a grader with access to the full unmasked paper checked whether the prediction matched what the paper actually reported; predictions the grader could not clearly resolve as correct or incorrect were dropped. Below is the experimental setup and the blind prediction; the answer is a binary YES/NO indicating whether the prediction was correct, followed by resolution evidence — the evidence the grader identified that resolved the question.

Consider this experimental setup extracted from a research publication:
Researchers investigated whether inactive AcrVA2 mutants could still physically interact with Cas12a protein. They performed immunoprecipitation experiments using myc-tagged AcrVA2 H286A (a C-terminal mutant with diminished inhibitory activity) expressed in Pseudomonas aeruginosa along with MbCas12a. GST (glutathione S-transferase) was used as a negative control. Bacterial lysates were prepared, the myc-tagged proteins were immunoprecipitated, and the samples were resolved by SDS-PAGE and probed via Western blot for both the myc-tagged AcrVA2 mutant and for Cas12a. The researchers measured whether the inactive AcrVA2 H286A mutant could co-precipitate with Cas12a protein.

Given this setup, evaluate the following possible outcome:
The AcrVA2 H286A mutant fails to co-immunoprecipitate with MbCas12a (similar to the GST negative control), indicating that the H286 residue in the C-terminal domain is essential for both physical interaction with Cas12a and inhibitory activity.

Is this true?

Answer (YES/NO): NO